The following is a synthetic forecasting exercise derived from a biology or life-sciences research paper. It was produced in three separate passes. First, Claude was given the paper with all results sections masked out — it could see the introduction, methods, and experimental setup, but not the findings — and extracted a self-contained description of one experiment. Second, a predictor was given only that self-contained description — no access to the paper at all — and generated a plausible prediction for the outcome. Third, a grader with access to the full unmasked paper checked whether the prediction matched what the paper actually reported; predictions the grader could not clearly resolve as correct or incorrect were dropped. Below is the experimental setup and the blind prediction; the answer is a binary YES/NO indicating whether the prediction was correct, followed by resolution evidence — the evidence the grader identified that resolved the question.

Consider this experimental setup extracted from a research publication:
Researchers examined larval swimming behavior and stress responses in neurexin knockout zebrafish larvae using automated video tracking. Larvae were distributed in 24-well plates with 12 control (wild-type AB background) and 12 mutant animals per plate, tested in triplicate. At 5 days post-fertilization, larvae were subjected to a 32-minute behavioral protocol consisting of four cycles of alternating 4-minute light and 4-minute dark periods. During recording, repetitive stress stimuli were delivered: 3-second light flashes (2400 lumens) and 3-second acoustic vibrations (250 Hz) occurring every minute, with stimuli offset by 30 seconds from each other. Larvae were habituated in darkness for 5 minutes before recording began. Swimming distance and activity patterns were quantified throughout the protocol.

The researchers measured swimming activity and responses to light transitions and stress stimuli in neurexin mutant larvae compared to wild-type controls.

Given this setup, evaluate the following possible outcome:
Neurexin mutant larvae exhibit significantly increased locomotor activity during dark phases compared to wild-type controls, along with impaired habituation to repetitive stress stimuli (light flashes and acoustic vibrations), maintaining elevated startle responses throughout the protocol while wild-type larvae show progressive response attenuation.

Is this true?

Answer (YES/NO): NO